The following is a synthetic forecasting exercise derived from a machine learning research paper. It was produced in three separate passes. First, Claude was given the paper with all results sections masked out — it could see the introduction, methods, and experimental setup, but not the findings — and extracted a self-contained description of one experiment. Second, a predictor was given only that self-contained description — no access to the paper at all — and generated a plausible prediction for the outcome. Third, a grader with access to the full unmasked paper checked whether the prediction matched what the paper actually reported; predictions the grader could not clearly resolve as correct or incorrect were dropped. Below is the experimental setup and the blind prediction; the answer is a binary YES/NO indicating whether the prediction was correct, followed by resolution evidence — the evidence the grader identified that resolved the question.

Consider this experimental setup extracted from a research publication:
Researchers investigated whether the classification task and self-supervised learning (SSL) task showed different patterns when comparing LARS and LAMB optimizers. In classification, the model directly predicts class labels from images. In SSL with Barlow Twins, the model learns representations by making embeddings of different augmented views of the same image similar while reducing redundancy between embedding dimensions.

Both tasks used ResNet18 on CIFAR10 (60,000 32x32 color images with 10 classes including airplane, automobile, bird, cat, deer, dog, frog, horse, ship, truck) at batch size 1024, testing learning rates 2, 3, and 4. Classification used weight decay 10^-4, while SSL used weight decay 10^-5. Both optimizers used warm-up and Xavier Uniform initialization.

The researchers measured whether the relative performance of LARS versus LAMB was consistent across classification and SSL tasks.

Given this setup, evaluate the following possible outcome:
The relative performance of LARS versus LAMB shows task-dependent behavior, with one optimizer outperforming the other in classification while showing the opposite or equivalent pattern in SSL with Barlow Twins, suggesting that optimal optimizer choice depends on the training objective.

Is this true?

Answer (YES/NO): NO